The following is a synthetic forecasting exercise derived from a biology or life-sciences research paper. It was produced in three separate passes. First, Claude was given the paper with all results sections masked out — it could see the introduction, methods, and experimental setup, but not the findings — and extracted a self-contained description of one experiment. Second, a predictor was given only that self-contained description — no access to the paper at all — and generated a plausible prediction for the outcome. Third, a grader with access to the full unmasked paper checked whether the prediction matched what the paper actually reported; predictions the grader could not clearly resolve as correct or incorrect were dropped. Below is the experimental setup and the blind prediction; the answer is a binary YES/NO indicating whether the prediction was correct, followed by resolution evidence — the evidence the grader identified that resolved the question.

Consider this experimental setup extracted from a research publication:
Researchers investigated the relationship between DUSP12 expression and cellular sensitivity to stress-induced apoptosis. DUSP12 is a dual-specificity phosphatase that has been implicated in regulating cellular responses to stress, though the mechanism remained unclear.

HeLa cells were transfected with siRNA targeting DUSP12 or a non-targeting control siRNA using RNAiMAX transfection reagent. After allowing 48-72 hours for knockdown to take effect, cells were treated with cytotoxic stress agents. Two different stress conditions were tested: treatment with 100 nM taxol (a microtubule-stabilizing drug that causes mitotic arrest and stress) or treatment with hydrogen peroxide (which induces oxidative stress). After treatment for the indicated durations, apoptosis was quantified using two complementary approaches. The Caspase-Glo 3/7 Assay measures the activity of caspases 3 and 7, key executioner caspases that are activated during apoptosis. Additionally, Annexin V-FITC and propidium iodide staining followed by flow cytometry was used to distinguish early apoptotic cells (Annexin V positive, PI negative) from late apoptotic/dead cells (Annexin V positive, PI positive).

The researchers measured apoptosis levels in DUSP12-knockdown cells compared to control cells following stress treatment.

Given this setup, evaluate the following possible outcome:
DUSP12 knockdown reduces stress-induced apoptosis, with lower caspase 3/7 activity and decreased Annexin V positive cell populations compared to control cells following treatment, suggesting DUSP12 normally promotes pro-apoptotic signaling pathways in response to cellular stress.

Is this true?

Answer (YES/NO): NO